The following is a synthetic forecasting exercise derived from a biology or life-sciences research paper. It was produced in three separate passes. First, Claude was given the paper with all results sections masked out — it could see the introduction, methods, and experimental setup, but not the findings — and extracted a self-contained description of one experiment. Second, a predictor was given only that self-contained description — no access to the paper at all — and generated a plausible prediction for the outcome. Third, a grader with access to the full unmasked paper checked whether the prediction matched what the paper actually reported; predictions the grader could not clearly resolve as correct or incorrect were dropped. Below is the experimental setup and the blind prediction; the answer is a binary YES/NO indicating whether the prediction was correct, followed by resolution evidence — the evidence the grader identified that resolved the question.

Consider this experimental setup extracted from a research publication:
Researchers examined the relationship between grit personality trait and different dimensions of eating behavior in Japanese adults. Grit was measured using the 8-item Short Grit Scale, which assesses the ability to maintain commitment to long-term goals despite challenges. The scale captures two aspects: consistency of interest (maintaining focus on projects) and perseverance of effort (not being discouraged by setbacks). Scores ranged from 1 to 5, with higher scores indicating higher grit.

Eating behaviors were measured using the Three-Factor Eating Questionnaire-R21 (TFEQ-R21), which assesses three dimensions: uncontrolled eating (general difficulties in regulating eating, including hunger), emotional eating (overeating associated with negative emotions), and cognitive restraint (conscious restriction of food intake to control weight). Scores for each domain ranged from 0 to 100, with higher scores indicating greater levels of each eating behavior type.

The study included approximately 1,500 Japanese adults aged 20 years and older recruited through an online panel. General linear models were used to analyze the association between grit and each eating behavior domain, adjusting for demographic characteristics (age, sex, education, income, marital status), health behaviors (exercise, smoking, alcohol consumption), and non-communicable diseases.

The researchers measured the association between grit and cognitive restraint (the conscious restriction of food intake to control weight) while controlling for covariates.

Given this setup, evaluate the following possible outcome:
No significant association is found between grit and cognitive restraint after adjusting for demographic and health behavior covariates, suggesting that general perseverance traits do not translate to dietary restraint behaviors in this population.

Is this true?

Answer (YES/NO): NO